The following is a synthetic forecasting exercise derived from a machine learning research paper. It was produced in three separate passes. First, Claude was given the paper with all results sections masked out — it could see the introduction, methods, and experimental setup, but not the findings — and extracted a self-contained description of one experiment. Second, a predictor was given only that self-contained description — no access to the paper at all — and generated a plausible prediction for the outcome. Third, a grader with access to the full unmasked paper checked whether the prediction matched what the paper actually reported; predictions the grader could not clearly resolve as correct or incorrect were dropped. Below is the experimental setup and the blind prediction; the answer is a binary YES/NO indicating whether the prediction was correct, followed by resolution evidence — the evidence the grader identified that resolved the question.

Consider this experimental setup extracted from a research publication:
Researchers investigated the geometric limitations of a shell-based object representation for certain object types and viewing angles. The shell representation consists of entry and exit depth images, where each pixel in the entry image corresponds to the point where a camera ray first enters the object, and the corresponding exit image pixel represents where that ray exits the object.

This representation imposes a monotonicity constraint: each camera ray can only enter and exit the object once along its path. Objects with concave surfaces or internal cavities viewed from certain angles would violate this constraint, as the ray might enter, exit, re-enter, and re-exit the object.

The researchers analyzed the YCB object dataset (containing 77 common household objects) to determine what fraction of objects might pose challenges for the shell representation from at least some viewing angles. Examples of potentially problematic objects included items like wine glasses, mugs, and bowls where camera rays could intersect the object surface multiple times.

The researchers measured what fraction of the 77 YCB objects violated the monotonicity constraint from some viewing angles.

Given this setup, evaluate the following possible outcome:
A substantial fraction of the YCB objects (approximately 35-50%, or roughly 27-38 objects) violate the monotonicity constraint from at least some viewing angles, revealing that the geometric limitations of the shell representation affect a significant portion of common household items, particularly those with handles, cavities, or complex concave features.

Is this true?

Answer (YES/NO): NO